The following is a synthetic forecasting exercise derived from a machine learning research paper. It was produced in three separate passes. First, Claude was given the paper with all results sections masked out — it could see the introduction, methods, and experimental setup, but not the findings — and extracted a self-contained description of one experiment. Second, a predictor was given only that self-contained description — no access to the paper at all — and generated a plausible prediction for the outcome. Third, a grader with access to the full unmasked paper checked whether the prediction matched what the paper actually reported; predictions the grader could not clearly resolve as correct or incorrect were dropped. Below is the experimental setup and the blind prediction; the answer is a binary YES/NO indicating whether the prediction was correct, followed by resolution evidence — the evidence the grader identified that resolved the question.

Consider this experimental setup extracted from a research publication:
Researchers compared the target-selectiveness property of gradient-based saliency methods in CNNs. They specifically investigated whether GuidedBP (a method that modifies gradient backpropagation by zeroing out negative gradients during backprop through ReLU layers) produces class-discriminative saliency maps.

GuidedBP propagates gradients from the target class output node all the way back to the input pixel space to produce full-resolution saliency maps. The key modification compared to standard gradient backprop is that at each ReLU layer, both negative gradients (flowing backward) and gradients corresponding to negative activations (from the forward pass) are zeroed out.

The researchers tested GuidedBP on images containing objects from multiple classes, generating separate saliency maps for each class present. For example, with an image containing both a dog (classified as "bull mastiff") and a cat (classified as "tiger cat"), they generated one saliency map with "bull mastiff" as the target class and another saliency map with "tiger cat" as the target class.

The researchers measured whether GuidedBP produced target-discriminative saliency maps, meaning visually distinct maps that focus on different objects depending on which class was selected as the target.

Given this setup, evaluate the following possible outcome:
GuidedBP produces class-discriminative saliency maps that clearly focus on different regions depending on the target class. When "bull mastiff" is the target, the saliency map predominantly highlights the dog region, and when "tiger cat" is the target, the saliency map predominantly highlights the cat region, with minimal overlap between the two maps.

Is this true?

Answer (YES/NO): NO